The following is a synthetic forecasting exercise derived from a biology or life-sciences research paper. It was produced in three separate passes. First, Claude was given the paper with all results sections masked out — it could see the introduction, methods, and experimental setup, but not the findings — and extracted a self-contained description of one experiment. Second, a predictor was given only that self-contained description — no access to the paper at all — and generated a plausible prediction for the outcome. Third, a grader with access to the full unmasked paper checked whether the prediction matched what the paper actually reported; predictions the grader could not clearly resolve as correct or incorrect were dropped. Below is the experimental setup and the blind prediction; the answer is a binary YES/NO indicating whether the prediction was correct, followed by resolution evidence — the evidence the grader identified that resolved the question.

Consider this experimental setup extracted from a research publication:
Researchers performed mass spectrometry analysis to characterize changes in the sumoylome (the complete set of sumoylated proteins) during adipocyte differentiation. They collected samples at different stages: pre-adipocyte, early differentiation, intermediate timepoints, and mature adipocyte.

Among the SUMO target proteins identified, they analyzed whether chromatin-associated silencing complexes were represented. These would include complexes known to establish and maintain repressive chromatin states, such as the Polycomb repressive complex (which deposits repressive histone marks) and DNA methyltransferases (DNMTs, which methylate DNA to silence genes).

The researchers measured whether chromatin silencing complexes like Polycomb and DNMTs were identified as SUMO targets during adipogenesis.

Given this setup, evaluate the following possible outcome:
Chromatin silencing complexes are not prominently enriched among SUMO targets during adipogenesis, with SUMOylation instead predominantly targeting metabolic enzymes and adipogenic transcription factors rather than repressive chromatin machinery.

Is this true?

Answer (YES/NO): NO